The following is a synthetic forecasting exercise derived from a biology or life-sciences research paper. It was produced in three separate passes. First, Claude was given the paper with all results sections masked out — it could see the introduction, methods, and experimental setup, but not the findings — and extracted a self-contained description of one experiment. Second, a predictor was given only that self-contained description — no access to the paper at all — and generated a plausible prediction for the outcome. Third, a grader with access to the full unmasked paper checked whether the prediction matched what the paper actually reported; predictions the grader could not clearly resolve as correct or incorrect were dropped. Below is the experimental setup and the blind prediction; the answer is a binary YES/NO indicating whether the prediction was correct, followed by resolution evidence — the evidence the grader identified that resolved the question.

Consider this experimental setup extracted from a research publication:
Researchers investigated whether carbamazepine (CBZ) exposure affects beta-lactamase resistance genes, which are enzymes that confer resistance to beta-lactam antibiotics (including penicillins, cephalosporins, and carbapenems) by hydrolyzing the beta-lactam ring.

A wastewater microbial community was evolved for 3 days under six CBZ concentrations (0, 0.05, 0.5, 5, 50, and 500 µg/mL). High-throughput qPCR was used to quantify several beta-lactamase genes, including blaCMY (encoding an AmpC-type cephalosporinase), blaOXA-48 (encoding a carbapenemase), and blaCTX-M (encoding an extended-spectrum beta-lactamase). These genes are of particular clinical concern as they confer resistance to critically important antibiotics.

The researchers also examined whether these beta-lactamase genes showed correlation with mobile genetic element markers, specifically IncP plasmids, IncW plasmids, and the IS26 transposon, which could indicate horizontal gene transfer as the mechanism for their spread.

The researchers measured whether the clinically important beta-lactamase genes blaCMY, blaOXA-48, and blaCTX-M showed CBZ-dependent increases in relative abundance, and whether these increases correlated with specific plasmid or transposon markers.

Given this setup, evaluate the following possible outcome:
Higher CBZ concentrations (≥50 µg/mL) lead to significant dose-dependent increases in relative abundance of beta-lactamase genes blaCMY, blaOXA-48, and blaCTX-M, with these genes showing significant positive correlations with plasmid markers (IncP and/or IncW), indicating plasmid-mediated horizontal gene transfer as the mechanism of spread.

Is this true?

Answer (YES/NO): NO